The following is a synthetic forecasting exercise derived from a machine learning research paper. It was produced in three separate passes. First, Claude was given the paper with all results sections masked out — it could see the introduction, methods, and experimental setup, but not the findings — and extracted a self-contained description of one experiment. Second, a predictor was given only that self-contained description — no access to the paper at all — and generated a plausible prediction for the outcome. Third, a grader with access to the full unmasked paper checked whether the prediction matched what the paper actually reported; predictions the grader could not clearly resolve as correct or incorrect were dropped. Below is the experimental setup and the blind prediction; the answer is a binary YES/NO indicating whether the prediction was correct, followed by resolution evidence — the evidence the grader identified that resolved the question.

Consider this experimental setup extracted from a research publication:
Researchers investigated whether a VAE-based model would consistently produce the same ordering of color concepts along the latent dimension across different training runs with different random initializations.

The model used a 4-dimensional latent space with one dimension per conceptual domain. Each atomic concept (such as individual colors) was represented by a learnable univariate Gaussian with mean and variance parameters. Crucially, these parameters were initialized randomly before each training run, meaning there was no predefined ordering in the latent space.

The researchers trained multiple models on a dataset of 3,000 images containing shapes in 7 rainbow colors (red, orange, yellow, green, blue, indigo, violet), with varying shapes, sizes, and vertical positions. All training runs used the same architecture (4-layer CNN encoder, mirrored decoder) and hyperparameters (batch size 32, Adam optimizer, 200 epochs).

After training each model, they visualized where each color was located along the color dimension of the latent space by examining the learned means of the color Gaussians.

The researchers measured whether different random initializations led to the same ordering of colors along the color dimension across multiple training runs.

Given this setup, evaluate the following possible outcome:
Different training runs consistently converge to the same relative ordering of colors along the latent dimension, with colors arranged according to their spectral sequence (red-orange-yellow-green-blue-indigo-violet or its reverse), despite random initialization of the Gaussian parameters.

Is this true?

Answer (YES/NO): NO